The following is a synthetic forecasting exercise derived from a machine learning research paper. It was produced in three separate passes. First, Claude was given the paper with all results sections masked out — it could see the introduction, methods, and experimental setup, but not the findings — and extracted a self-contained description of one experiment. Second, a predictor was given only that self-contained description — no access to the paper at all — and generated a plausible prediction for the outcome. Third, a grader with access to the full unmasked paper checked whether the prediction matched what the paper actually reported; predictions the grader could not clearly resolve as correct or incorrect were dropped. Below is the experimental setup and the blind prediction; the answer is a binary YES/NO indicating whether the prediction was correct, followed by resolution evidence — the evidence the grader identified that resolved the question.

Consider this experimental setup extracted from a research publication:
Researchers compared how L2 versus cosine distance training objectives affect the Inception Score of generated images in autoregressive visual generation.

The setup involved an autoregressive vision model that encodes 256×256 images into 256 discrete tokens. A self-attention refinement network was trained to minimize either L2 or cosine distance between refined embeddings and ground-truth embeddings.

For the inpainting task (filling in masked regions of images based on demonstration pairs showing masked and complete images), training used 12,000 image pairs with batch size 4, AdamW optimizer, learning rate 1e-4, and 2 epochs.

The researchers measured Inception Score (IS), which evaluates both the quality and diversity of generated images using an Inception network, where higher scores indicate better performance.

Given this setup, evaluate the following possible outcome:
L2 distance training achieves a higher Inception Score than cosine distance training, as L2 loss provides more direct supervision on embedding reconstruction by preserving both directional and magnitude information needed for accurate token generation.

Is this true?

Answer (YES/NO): NO